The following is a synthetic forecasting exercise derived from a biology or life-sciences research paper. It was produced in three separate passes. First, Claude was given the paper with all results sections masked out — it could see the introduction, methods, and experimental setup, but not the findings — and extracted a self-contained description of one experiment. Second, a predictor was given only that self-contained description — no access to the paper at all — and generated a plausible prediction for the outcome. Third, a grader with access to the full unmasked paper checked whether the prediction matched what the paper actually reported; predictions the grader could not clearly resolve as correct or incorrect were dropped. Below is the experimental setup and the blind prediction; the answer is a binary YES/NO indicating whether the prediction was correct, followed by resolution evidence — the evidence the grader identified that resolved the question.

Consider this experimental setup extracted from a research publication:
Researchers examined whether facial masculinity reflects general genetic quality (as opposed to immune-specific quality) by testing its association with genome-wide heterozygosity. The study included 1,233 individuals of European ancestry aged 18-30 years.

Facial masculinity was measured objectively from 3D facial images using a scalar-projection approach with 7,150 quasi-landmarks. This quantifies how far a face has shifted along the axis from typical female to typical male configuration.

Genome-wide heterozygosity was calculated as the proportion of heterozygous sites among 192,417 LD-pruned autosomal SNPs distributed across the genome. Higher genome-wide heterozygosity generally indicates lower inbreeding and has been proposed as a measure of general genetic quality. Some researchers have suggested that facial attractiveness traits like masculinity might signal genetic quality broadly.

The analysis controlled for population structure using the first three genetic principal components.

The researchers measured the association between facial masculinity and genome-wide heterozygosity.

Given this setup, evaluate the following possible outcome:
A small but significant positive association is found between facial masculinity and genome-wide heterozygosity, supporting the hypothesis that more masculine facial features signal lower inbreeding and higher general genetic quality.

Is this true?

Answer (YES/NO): NO